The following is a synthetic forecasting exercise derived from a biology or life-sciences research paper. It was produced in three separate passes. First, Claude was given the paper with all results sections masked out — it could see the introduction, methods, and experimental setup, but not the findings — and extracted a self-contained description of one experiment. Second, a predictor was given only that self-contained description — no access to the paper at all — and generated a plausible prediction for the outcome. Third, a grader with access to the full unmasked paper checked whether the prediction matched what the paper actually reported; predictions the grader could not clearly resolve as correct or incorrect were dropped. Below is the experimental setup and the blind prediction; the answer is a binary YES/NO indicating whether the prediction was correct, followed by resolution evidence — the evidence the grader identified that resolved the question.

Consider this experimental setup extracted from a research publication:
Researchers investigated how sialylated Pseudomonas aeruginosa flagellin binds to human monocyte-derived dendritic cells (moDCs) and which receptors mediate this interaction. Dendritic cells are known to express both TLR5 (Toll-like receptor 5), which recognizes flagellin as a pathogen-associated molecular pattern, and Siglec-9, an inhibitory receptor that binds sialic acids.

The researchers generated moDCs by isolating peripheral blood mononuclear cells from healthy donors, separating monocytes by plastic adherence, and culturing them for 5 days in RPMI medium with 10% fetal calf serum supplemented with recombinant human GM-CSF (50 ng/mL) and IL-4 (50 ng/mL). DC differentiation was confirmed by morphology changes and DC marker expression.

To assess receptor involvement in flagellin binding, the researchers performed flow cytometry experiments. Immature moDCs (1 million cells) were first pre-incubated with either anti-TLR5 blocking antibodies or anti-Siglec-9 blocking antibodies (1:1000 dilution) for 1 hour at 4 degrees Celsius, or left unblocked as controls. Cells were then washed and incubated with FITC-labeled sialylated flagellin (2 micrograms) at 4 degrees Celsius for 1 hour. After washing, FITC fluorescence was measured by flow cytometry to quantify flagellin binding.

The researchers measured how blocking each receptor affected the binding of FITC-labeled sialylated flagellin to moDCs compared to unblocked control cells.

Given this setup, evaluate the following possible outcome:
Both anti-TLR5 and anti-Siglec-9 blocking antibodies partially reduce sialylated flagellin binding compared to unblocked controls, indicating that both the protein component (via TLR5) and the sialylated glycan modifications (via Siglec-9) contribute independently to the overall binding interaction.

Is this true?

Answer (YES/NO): YES